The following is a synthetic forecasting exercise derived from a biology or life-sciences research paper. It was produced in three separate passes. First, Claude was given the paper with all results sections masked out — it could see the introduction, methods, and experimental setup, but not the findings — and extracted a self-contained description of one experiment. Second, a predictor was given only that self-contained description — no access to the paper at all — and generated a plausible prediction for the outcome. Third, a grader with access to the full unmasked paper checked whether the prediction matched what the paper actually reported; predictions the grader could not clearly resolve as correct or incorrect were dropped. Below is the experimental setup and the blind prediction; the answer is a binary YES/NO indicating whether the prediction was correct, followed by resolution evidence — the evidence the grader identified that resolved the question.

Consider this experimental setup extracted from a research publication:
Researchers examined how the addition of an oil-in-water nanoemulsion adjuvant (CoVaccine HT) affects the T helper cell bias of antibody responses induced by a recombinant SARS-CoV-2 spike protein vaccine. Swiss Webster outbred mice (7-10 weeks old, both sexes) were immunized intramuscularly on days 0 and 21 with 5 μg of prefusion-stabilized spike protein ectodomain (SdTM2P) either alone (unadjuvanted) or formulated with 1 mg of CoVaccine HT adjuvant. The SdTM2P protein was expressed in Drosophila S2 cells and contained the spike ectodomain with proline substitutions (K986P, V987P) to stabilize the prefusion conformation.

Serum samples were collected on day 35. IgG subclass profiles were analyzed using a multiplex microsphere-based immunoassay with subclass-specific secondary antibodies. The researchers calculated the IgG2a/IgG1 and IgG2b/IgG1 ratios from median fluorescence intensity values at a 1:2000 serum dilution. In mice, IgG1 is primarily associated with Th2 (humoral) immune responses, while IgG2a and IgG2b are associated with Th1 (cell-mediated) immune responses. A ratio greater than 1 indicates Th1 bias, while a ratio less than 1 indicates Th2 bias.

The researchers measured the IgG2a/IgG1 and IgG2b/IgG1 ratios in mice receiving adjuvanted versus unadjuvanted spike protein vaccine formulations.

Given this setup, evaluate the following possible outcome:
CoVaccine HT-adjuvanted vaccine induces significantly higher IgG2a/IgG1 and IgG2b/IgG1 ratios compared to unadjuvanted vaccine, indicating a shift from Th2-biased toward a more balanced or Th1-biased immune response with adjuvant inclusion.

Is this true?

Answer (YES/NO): YES